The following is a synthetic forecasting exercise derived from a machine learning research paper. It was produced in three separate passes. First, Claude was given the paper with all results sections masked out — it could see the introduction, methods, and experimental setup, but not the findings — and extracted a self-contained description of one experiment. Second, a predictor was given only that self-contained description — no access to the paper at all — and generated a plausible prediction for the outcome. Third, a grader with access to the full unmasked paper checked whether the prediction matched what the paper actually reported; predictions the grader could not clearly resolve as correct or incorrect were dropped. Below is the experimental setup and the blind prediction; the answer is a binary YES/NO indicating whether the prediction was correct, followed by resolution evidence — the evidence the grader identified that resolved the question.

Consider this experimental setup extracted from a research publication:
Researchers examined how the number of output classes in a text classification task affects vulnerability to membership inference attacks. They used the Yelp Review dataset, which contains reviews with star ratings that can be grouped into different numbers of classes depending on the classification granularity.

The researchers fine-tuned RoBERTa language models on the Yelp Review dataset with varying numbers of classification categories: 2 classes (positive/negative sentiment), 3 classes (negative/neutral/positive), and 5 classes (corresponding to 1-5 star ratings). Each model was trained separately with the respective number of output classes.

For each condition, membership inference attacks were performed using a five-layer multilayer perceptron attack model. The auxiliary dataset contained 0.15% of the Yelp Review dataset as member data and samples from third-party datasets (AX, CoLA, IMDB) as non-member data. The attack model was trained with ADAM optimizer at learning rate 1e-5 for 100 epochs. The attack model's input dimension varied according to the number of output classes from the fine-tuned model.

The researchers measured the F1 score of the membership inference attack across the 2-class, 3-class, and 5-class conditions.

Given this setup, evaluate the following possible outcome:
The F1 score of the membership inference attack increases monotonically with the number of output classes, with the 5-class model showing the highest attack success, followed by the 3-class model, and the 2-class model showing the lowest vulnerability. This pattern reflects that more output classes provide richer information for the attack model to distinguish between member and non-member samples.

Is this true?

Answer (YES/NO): YES